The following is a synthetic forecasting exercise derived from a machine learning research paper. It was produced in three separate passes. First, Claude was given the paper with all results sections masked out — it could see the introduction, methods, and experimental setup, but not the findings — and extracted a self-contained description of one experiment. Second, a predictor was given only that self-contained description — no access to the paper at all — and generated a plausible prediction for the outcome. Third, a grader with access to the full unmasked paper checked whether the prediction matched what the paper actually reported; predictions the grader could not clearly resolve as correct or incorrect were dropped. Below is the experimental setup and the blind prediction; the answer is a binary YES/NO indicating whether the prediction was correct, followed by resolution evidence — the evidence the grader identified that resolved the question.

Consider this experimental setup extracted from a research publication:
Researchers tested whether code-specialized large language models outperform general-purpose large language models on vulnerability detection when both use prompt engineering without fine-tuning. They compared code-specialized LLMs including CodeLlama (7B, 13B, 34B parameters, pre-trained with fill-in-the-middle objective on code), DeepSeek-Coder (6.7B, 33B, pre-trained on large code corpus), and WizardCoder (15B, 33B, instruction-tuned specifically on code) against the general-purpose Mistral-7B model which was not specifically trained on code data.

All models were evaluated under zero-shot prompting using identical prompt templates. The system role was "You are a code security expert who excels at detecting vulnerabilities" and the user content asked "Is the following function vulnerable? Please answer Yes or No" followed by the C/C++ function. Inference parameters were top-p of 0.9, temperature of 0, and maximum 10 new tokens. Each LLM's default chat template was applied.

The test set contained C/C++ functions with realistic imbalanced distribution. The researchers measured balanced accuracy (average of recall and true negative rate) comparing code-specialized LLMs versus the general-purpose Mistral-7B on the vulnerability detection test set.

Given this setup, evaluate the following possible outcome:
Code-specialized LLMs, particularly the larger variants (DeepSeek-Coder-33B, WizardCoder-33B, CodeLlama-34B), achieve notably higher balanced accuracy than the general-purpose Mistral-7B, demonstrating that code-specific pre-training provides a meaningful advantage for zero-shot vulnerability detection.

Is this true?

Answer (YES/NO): NO